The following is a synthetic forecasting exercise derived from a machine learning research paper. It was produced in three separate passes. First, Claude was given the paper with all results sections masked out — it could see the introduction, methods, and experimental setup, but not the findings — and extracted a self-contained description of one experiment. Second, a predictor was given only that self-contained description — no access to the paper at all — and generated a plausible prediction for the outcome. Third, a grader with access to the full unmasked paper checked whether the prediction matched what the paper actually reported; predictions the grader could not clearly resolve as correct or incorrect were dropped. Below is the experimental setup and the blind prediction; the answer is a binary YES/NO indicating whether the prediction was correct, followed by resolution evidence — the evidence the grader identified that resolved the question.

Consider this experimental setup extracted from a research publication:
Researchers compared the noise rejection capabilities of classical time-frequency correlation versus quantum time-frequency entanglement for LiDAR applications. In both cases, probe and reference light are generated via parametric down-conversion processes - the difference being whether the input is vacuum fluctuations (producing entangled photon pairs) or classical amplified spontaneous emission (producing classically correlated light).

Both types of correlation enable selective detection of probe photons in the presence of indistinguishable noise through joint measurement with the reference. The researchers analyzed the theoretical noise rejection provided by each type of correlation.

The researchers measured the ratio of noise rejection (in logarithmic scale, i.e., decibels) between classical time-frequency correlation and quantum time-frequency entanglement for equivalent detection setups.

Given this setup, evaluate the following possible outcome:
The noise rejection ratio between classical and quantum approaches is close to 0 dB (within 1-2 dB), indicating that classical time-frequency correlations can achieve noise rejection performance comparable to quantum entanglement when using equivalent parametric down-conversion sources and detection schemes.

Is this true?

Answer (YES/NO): NO